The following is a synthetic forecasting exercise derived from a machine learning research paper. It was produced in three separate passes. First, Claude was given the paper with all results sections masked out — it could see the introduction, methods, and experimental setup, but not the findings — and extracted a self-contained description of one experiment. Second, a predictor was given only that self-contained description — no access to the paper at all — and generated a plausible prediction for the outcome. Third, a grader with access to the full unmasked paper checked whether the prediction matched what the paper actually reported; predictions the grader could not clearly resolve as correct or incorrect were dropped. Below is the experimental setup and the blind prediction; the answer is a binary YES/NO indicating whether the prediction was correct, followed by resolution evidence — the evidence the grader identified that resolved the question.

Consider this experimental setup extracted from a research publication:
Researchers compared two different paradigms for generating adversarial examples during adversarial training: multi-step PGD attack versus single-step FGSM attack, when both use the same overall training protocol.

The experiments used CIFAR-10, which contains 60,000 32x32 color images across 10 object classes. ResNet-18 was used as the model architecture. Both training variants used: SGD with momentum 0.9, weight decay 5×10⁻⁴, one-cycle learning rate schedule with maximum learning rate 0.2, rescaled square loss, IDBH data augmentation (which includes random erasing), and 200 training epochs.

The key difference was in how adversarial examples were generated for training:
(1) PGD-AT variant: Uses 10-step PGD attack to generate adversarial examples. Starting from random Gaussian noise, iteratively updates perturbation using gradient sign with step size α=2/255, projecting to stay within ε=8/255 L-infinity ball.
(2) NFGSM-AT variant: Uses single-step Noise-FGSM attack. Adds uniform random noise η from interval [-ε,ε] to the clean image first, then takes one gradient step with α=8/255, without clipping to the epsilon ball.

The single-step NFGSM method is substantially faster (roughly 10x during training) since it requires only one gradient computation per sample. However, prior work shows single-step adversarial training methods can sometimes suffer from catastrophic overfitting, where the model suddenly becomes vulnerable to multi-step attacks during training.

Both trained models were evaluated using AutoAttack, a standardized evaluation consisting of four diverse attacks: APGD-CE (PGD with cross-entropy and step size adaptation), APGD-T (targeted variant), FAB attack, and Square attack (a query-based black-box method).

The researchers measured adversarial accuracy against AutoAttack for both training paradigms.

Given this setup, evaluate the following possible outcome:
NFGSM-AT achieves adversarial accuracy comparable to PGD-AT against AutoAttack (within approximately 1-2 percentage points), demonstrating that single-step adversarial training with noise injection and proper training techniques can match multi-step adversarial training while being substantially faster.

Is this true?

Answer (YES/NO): YES